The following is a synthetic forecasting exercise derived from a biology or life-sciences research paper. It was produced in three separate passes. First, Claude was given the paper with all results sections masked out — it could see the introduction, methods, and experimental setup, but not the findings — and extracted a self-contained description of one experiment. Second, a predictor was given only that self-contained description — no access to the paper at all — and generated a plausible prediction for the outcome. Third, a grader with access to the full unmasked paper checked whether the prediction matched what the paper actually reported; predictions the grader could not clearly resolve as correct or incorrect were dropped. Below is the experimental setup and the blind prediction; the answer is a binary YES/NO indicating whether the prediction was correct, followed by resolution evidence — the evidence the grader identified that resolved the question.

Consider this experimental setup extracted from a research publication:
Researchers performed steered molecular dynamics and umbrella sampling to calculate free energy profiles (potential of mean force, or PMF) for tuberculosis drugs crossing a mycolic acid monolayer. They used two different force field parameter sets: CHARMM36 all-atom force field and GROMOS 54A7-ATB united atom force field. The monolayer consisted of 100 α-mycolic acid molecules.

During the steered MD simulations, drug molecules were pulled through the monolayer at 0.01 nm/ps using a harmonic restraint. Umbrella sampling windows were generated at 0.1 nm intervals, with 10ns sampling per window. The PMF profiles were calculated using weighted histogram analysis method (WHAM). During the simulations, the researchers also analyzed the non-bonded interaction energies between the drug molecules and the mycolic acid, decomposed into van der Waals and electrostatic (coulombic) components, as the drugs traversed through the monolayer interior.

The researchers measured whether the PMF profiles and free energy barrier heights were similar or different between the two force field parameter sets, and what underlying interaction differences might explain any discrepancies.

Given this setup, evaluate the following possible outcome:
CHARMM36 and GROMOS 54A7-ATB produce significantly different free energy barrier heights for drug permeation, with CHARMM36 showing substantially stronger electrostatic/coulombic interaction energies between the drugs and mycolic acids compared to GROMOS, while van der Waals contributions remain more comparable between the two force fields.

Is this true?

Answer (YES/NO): NO